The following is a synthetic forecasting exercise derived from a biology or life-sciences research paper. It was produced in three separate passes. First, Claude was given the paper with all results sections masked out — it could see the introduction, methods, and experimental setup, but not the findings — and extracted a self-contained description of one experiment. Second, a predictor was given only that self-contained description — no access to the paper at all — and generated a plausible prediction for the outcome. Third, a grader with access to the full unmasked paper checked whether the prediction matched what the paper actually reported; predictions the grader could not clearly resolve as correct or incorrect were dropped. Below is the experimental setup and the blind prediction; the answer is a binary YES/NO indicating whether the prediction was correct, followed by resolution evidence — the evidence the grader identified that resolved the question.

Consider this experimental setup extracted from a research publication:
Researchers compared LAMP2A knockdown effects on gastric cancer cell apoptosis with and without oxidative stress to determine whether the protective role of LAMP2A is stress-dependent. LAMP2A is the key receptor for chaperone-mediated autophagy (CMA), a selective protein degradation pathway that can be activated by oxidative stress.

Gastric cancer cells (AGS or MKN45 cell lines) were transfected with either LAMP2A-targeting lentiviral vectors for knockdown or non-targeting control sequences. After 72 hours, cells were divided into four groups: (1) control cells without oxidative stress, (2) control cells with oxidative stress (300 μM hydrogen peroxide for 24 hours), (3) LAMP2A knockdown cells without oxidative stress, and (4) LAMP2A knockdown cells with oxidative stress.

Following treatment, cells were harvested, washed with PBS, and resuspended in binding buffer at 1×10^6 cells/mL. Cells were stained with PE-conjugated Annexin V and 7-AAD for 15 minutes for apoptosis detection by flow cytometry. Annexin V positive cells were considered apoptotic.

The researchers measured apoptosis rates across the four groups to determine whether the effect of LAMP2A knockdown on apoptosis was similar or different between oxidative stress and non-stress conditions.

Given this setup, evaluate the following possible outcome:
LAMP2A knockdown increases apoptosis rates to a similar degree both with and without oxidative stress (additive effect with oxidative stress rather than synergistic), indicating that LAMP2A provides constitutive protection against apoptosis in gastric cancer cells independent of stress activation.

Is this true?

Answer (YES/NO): NO